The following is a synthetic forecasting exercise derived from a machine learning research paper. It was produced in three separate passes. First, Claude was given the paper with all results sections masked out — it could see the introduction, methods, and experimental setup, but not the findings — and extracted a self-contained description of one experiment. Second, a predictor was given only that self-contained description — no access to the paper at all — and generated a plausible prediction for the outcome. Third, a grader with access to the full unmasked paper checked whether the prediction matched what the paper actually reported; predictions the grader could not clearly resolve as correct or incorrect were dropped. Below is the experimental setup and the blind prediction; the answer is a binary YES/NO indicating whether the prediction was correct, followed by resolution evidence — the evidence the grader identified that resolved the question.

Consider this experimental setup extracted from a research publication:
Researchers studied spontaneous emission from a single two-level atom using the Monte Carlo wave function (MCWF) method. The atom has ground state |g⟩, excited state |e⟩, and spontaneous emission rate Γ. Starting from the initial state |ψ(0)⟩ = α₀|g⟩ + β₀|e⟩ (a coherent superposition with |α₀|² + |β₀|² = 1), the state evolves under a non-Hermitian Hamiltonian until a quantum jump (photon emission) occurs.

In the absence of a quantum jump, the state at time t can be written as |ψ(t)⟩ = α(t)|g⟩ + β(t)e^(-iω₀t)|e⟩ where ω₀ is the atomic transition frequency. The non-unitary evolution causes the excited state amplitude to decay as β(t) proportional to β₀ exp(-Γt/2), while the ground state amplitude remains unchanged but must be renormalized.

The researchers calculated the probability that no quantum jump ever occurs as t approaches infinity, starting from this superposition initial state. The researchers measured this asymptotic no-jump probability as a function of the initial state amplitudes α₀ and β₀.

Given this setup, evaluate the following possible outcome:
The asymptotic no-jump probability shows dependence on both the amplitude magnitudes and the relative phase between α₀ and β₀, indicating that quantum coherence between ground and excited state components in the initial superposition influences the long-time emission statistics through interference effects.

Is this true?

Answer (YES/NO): NO